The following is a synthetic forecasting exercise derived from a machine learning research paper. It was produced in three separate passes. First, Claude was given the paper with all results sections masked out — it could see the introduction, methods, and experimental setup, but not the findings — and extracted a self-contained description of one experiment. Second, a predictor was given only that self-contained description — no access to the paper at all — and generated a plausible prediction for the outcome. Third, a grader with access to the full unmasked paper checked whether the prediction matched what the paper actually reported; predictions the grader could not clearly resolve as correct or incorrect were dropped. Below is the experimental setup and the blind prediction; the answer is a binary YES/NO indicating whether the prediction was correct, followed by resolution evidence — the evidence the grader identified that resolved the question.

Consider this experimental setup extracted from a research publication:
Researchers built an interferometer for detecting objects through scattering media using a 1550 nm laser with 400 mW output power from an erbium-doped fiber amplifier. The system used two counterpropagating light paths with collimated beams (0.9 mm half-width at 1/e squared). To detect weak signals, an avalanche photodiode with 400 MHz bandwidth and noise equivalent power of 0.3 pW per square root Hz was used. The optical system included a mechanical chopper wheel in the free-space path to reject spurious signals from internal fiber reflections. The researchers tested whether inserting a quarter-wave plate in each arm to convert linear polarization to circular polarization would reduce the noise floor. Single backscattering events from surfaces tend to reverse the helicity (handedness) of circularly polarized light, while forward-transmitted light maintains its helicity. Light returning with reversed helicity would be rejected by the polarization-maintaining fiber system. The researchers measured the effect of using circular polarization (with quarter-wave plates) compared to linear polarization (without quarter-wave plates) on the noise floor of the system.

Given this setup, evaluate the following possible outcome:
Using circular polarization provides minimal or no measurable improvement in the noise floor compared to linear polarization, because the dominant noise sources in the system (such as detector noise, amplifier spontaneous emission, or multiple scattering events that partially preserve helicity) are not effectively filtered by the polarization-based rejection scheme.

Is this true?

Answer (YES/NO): NO